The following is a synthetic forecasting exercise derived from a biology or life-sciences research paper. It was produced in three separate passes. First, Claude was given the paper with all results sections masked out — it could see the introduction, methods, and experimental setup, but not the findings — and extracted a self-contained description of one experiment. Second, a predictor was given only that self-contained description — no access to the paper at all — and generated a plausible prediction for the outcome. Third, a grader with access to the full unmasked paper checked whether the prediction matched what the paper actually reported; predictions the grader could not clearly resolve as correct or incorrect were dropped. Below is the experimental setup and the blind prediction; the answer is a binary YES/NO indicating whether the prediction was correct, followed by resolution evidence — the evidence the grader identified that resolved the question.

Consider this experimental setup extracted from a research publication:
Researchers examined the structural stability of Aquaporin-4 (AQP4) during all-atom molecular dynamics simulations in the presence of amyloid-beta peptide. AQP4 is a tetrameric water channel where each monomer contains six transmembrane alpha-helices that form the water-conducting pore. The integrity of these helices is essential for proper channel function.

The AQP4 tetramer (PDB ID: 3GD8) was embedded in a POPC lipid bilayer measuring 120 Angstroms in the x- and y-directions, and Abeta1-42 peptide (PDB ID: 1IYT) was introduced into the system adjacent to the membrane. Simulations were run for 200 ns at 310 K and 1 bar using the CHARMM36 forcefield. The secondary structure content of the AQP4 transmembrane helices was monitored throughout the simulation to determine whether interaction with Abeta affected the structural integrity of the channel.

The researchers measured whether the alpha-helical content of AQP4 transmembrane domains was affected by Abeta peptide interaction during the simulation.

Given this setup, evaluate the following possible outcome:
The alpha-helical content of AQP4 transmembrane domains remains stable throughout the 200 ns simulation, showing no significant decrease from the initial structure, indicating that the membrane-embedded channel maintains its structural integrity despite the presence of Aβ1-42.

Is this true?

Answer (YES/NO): NO